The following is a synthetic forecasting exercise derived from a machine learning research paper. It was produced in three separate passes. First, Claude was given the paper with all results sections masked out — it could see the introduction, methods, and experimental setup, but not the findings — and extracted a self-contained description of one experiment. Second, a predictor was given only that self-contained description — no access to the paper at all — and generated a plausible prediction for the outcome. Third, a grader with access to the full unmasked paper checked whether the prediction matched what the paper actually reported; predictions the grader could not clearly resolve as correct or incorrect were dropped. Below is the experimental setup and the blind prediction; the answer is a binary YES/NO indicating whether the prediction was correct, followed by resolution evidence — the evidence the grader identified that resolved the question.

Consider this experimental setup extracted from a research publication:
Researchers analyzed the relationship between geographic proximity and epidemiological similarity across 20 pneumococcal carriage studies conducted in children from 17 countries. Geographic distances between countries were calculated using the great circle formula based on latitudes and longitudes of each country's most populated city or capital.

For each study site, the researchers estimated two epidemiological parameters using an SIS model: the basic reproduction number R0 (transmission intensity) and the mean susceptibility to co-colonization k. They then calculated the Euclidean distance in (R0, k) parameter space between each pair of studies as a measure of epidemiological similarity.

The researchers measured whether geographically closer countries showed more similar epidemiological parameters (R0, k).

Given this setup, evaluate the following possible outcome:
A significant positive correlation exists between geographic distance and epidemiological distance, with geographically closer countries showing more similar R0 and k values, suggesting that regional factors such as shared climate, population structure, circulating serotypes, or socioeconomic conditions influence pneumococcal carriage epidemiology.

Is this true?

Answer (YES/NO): NO